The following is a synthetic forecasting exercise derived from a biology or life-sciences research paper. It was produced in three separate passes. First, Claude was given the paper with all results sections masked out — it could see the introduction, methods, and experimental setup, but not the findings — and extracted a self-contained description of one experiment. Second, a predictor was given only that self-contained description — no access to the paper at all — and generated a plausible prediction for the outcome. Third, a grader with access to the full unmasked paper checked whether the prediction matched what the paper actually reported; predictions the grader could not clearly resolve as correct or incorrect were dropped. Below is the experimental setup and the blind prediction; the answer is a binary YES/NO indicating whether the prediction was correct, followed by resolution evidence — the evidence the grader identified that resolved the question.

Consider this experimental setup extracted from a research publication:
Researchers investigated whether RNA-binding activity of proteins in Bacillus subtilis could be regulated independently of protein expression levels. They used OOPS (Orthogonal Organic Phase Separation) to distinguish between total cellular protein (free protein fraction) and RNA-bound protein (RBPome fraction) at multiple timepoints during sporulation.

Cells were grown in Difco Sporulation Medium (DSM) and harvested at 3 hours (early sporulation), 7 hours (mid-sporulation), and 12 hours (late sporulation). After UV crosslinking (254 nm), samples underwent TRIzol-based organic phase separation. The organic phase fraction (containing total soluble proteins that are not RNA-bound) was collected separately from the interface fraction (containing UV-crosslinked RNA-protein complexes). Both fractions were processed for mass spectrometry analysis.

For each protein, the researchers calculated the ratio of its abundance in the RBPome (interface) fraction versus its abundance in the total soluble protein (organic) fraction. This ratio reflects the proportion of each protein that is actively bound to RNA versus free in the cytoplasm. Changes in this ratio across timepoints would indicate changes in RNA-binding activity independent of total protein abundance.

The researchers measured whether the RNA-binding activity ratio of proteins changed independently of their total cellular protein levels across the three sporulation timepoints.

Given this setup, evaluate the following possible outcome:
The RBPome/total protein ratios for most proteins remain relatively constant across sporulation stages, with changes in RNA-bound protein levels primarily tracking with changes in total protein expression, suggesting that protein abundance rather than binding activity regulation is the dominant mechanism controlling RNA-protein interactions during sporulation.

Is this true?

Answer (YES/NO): NO